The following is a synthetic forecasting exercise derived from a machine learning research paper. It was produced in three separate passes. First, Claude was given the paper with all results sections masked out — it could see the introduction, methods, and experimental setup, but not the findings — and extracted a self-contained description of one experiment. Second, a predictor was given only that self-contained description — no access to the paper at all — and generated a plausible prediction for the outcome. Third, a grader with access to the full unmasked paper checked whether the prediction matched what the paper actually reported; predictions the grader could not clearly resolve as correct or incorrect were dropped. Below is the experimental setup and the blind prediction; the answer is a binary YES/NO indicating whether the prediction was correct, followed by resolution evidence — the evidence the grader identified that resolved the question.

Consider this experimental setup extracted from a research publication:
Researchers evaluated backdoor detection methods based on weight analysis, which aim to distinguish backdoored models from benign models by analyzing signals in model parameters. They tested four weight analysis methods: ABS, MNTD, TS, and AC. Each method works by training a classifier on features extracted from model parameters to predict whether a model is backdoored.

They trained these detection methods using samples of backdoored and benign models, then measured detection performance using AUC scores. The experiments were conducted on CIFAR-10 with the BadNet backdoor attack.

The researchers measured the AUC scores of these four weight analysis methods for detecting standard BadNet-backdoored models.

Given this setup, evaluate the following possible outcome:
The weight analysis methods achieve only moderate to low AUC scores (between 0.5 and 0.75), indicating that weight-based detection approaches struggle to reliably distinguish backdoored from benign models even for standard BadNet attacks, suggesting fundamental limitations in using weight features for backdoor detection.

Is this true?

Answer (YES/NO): NO